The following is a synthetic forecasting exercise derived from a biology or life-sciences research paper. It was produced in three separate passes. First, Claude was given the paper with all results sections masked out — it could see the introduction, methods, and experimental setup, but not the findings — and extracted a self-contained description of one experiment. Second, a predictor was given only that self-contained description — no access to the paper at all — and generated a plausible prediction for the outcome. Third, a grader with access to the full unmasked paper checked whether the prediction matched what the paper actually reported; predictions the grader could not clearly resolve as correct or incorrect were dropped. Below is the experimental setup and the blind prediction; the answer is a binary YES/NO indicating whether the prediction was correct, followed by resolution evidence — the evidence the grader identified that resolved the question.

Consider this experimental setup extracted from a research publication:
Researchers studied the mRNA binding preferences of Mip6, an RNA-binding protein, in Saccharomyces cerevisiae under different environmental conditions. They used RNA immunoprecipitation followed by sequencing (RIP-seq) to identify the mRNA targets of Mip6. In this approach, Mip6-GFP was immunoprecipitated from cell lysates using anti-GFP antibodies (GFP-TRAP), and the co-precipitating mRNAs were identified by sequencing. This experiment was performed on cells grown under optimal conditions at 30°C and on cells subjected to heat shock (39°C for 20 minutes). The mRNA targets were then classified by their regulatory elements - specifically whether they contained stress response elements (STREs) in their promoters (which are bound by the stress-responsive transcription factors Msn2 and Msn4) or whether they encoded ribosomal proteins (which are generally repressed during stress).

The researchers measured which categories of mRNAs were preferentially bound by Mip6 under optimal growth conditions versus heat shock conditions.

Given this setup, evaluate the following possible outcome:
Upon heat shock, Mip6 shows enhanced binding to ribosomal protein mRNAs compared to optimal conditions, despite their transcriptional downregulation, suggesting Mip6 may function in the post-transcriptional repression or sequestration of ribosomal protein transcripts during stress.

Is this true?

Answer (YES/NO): YES